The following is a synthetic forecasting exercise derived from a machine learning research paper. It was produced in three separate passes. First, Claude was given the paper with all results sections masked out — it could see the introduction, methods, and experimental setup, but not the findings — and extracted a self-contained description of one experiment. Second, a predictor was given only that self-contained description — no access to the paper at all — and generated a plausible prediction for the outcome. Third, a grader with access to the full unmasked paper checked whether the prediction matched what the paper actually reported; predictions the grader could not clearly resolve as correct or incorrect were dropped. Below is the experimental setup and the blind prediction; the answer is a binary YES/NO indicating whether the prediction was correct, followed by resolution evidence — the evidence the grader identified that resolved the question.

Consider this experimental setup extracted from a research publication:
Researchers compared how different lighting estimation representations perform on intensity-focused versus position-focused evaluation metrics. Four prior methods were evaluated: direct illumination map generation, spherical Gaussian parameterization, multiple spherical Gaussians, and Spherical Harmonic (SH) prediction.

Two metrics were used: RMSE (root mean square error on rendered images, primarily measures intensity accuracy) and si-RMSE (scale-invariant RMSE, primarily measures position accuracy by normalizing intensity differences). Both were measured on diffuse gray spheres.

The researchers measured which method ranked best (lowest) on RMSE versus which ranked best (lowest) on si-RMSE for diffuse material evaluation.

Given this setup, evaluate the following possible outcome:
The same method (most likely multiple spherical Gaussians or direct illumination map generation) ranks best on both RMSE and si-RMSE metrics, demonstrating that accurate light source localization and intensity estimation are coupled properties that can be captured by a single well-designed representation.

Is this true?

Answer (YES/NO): NO